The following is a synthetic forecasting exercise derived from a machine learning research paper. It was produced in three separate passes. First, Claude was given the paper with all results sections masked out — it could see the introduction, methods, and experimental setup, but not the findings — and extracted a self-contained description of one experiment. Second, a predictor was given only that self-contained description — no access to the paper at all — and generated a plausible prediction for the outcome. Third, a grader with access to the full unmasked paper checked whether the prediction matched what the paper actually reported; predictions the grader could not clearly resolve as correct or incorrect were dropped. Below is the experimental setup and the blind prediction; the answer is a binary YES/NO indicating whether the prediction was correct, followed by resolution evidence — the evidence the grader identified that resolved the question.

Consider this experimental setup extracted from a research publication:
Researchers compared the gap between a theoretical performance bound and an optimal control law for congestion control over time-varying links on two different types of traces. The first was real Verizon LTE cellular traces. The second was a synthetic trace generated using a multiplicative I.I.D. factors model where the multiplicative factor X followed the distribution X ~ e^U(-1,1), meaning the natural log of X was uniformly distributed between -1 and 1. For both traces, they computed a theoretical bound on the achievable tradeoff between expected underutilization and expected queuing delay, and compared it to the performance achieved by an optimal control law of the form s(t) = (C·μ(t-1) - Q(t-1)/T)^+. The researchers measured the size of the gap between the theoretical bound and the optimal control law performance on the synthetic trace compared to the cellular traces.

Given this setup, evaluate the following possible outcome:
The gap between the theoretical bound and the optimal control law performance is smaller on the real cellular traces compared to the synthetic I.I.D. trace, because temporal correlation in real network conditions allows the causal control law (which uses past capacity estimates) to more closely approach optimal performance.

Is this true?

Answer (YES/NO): NO